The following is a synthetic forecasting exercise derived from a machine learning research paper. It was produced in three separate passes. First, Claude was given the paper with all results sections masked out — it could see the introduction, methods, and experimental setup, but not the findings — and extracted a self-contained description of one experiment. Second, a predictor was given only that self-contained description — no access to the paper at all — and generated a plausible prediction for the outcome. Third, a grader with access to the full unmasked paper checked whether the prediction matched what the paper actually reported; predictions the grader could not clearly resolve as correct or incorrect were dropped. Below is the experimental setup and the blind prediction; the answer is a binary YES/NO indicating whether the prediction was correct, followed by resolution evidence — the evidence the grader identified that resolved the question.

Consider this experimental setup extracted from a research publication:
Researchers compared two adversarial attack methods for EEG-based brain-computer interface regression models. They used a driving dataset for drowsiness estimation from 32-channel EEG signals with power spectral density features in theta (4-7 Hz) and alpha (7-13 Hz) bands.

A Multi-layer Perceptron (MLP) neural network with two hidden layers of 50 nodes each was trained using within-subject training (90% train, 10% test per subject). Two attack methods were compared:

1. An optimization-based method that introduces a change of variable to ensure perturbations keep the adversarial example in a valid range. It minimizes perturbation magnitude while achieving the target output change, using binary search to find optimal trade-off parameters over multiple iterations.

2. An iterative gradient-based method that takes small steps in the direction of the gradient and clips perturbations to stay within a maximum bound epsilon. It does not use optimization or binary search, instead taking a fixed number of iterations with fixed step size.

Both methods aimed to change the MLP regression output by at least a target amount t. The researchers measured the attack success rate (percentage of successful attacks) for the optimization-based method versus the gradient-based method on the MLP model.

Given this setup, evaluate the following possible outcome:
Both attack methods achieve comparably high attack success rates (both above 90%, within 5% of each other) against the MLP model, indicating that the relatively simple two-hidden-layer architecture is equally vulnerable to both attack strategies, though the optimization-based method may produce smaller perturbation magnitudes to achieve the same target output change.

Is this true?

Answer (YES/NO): YES